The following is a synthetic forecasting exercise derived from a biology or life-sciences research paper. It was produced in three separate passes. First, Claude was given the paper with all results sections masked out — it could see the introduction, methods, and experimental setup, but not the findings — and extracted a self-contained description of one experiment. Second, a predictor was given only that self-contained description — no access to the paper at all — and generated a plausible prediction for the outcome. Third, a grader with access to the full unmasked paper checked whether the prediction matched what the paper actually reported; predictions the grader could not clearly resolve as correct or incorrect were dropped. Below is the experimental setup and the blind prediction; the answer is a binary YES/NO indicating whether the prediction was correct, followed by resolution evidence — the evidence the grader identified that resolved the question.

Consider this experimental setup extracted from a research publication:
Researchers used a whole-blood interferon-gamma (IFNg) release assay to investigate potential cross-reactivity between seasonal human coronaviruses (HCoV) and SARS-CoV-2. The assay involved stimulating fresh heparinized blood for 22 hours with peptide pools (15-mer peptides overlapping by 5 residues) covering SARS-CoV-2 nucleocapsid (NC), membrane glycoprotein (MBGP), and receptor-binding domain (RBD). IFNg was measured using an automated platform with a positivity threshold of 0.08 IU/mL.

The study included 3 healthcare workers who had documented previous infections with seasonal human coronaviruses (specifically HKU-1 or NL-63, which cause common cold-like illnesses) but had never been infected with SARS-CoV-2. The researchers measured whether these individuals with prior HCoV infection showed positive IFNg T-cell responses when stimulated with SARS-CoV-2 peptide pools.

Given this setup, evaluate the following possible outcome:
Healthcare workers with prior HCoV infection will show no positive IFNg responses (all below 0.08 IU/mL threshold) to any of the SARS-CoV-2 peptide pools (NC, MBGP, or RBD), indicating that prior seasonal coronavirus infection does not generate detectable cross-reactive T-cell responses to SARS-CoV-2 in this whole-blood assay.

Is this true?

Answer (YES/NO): NO